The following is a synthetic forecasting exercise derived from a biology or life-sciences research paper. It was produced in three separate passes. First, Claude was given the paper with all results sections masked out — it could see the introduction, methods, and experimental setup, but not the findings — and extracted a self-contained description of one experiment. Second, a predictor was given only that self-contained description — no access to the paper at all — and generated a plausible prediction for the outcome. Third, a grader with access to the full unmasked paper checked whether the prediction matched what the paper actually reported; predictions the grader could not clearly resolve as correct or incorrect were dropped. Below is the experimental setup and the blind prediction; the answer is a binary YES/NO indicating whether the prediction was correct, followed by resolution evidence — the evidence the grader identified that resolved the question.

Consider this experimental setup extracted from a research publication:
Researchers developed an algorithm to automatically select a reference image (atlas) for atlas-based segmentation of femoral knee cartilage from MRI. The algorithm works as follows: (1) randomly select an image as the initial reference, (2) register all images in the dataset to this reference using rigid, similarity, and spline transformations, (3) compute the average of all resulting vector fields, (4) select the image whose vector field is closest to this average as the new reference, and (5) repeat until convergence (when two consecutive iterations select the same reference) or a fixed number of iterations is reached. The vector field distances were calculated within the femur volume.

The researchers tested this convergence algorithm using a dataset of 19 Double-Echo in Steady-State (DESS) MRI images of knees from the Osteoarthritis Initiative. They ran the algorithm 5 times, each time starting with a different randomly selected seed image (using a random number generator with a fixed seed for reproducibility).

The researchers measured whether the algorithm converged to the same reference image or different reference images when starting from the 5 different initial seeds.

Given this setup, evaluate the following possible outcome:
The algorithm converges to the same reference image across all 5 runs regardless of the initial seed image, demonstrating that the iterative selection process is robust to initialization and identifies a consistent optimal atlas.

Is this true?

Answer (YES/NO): YES